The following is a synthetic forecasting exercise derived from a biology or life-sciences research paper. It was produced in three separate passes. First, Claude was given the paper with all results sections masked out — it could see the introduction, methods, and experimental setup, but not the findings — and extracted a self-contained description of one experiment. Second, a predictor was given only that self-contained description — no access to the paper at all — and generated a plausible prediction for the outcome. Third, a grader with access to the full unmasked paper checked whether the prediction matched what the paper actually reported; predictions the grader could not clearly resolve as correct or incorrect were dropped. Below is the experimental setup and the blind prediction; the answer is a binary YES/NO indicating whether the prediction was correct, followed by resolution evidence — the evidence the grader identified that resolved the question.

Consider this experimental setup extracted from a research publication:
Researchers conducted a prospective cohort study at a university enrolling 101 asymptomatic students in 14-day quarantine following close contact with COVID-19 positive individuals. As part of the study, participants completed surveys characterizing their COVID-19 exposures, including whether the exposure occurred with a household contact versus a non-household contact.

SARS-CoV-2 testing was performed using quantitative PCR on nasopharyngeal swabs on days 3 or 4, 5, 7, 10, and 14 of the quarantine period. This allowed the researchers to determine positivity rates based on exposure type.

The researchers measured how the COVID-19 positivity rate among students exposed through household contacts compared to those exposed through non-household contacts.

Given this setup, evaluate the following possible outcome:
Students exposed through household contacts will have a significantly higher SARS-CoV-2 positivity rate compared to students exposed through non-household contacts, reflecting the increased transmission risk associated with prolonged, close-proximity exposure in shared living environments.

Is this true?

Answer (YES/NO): NO